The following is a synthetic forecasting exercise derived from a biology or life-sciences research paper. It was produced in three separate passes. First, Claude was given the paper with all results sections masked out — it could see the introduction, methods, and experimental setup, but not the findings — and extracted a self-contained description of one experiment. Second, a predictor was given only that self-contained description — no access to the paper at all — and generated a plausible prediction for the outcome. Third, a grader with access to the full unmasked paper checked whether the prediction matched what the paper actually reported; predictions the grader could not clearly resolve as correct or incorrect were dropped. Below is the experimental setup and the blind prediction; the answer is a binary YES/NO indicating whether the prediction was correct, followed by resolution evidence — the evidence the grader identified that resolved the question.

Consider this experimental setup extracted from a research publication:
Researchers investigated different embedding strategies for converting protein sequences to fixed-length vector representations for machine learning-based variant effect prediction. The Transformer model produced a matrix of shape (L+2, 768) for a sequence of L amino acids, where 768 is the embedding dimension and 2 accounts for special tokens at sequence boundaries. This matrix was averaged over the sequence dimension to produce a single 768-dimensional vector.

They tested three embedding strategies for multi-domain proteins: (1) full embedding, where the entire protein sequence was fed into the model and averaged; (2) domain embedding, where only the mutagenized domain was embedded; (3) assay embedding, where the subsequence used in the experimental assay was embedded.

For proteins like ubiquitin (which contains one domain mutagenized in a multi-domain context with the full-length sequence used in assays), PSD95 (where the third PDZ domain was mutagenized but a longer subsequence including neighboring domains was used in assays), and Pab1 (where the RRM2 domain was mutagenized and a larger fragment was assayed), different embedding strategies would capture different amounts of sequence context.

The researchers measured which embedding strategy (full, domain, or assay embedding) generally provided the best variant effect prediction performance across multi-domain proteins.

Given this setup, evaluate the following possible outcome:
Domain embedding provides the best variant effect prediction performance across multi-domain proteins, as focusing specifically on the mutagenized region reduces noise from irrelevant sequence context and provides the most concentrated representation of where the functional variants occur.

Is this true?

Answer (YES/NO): NO